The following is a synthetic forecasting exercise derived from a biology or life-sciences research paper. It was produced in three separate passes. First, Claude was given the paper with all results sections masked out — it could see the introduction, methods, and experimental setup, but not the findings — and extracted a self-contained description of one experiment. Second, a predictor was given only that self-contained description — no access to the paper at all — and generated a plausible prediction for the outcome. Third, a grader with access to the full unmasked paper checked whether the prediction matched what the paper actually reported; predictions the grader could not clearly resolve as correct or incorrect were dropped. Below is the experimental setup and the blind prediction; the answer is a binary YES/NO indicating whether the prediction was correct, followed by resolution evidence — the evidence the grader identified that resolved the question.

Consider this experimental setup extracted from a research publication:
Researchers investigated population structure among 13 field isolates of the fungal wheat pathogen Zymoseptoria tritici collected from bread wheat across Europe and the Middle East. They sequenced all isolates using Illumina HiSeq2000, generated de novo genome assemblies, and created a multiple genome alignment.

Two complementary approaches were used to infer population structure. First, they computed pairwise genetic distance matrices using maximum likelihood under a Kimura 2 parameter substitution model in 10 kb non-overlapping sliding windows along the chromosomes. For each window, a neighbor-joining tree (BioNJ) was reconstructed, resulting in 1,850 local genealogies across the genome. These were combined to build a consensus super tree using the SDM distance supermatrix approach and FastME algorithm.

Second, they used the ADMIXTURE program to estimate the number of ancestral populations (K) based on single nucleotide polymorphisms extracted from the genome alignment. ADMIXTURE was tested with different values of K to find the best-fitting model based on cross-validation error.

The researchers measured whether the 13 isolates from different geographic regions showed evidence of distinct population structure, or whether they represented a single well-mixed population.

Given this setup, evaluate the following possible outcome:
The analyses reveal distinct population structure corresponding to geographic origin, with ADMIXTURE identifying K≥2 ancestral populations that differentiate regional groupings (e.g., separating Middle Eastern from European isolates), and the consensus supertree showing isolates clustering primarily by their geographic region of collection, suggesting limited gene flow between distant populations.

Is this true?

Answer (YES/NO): YES